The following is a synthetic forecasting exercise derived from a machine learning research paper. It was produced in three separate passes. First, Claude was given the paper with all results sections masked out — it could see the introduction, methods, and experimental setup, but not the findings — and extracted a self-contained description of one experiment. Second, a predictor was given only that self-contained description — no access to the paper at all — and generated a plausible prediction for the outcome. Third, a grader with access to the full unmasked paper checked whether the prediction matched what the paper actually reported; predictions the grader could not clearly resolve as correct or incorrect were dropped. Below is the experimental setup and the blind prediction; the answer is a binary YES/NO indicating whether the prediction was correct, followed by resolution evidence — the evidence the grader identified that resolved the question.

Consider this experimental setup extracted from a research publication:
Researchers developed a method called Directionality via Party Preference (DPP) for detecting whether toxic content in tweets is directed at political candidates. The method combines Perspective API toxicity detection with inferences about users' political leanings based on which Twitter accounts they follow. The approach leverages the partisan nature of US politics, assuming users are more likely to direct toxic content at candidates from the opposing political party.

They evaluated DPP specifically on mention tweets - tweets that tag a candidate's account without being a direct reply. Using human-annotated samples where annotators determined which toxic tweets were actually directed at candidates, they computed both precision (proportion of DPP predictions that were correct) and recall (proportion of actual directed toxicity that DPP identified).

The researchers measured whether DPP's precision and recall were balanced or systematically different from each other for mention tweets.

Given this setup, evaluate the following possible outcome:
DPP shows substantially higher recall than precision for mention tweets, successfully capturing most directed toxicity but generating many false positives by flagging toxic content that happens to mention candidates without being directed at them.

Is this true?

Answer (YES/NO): NO